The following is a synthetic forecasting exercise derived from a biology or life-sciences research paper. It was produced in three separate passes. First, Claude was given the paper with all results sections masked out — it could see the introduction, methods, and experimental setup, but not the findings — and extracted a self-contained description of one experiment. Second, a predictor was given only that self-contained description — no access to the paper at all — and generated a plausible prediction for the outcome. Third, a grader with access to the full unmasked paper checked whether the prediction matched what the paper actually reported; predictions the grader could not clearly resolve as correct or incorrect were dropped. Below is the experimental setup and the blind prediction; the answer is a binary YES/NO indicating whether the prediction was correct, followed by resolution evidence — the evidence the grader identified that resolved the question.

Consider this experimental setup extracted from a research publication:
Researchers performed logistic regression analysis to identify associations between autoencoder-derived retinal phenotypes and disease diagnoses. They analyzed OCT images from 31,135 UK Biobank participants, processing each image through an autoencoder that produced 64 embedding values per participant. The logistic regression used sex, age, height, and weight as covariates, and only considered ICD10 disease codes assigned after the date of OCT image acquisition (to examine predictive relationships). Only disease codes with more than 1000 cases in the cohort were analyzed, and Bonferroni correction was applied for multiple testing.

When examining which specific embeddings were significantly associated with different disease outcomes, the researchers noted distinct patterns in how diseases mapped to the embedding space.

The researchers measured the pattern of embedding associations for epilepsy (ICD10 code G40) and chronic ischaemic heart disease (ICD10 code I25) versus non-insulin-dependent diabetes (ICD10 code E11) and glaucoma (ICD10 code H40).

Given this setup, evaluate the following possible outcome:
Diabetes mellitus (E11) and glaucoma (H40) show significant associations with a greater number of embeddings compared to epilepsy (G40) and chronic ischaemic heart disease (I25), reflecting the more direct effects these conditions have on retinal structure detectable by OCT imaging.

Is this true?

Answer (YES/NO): YES